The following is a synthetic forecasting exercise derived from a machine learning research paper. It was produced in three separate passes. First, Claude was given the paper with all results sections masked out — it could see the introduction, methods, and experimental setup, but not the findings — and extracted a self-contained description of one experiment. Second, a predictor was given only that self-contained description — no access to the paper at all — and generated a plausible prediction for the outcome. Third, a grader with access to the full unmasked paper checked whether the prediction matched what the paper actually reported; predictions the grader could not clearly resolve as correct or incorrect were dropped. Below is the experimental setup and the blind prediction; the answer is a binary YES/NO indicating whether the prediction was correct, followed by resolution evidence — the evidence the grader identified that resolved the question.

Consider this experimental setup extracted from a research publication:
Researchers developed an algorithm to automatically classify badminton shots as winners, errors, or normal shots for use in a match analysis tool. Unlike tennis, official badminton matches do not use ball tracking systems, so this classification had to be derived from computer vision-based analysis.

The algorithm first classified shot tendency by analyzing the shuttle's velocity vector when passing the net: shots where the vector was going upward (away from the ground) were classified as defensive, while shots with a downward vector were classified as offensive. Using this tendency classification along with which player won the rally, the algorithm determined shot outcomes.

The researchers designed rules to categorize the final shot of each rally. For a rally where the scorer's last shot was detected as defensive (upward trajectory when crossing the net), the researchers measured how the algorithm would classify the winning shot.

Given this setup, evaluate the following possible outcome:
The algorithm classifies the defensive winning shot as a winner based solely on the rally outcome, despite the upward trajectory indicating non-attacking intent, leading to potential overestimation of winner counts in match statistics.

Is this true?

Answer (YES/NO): NO